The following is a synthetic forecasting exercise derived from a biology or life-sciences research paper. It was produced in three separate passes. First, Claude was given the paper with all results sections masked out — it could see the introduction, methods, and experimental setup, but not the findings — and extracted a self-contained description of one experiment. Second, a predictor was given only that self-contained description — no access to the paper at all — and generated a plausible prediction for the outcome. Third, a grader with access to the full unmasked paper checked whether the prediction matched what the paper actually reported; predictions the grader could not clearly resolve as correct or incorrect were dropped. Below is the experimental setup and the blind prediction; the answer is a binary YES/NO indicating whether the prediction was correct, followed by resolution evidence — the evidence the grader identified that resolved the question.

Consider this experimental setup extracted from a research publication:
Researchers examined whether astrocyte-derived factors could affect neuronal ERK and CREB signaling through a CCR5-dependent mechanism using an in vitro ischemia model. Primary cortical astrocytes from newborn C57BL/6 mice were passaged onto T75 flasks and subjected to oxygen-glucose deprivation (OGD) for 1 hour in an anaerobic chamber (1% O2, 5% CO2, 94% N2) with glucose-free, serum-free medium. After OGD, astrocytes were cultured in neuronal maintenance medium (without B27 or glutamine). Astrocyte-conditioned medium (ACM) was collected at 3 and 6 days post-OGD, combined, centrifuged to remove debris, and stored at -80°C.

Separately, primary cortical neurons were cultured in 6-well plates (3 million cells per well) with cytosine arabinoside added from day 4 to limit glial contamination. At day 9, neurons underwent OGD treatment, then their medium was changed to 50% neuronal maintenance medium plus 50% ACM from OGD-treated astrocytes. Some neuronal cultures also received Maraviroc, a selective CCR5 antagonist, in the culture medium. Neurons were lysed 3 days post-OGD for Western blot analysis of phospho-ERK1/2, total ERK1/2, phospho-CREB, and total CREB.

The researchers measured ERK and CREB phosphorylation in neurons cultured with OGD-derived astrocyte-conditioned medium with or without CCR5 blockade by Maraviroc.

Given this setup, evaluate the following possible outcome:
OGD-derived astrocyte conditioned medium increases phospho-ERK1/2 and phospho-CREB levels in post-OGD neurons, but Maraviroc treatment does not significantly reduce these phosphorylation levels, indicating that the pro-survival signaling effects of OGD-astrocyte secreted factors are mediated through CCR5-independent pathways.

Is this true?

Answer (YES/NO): NO